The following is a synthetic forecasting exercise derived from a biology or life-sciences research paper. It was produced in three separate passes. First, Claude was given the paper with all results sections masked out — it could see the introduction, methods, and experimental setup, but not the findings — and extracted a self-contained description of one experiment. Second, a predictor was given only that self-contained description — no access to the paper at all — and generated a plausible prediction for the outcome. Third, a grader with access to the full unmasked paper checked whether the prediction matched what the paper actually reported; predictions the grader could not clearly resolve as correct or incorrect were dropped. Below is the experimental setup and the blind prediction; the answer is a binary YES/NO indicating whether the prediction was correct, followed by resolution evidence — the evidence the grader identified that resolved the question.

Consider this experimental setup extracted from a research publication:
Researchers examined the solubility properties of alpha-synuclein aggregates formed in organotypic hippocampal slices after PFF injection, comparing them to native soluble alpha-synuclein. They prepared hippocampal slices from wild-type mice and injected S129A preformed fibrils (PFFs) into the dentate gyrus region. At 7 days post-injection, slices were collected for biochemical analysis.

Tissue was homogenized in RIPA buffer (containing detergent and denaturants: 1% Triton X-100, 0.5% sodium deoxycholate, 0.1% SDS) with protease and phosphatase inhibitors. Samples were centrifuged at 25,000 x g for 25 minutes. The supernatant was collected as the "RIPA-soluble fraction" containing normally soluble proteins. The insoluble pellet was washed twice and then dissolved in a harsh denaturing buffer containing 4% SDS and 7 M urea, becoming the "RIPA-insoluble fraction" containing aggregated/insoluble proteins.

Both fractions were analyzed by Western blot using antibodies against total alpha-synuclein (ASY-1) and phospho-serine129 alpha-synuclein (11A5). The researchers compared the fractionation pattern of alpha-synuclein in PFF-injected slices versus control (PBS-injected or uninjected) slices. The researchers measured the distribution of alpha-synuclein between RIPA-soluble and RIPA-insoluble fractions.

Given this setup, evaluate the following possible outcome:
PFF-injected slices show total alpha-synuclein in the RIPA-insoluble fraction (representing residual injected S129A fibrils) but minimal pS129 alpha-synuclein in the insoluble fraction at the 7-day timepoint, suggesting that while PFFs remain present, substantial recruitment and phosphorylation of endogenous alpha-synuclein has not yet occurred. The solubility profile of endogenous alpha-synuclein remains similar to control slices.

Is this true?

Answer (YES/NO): NO